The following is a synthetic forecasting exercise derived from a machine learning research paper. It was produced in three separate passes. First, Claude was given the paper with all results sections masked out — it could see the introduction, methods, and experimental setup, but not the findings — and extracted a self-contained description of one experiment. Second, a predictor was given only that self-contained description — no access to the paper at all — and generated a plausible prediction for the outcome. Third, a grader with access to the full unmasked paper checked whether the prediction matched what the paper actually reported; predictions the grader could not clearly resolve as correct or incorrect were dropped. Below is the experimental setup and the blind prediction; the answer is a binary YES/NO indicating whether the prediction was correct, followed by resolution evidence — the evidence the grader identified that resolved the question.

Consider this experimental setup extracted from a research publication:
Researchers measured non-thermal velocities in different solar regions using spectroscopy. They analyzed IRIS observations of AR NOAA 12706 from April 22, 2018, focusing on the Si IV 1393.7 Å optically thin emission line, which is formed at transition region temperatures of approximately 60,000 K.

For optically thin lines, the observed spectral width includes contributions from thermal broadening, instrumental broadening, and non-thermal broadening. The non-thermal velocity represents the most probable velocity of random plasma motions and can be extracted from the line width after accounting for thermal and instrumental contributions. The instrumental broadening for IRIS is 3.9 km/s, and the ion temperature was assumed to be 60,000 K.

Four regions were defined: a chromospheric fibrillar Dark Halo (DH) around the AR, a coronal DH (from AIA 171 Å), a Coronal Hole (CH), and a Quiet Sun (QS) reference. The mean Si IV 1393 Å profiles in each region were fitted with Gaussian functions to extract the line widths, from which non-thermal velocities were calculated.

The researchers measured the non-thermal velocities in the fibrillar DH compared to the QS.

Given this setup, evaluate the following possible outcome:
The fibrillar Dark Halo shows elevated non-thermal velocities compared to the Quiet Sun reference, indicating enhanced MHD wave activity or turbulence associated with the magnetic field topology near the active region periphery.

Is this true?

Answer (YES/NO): NO